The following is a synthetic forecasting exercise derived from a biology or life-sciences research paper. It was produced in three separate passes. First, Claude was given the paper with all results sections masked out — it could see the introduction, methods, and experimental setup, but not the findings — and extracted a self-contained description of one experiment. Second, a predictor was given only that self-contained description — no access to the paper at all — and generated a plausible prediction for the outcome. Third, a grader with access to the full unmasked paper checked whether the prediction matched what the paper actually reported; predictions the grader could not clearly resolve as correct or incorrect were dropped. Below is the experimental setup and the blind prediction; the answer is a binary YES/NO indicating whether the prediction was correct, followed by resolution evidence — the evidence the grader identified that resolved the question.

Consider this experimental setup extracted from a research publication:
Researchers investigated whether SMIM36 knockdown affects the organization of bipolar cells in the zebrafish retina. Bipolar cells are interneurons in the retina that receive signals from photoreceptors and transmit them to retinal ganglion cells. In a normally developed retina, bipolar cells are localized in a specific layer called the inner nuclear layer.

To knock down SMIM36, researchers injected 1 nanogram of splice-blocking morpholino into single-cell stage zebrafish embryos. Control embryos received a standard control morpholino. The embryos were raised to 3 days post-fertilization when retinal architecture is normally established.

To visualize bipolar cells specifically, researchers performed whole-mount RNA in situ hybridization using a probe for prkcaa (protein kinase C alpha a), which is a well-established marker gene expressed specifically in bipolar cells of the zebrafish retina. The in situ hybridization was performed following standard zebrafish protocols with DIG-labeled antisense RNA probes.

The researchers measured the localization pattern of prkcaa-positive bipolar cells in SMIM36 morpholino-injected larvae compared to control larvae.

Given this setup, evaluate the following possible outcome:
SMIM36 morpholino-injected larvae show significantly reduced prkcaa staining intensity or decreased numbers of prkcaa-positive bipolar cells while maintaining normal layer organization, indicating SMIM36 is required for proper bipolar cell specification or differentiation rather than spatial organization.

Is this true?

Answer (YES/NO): NO